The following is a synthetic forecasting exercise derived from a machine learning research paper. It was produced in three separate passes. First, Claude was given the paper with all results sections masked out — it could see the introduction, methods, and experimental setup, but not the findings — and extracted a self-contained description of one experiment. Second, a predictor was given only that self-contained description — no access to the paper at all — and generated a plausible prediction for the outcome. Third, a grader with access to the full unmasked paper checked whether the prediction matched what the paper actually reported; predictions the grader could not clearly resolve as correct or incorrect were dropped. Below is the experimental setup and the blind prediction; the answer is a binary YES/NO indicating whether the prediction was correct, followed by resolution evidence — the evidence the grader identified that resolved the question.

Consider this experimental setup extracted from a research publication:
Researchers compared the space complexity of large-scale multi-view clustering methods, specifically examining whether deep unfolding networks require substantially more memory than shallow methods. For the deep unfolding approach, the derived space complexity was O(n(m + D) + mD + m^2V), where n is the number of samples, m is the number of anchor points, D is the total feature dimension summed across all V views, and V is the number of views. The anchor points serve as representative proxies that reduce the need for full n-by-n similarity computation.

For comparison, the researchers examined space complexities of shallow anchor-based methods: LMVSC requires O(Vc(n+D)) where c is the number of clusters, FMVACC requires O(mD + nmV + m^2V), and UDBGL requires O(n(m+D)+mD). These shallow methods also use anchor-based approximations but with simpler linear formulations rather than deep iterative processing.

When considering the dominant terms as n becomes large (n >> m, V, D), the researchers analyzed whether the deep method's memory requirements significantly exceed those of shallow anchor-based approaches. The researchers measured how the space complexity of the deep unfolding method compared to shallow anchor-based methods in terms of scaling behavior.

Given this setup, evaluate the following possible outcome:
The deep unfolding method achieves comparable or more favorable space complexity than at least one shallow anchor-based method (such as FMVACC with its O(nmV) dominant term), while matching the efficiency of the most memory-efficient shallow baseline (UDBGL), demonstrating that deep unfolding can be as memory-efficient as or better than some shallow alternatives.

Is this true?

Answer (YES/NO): NO